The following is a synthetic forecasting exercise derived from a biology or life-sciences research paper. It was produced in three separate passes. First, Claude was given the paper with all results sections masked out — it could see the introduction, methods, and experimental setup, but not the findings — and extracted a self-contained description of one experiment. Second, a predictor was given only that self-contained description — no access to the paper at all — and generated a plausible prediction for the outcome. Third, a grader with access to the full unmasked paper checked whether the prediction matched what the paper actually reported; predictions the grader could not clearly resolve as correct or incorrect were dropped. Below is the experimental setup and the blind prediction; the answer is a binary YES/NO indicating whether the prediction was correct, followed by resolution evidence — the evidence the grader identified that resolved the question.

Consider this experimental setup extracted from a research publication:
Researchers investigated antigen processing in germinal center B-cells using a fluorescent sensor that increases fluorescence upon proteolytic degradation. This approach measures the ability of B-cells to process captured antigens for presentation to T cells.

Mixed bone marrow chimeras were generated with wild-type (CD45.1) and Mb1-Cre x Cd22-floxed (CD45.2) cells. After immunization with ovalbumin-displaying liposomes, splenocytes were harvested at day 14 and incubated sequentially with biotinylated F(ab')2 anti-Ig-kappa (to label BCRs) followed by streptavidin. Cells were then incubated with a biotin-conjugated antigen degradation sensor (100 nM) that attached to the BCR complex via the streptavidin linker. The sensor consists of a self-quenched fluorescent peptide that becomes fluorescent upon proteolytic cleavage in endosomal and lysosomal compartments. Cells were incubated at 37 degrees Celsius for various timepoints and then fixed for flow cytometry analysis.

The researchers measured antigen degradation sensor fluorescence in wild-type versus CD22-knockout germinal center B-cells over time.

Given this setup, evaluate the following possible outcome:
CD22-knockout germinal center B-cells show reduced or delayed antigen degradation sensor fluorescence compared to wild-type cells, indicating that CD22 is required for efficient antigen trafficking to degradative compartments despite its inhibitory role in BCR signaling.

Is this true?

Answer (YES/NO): YES